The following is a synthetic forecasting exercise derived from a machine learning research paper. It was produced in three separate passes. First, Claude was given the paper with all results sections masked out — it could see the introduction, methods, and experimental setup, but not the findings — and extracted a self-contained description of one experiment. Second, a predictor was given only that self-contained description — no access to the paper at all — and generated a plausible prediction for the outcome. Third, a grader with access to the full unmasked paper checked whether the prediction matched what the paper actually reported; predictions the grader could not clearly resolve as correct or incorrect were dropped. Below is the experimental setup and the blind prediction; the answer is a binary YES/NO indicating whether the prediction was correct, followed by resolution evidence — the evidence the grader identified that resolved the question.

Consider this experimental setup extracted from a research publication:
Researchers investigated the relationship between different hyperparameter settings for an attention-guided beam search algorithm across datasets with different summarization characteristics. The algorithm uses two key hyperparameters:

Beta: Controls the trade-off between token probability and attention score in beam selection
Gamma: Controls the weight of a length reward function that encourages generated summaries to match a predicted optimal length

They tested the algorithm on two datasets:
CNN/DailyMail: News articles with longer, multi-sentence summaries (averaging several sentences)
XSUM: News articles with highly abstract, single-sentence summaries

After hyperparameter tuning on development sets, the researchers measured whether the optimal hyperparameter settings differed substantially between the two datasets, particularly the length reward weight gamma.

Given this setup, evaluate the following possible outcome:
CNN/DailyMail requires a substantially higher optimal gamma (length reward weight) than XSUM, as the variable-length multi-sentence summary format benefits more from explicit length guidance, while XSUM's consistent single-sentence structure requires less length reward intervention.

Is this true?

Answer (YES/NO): YES